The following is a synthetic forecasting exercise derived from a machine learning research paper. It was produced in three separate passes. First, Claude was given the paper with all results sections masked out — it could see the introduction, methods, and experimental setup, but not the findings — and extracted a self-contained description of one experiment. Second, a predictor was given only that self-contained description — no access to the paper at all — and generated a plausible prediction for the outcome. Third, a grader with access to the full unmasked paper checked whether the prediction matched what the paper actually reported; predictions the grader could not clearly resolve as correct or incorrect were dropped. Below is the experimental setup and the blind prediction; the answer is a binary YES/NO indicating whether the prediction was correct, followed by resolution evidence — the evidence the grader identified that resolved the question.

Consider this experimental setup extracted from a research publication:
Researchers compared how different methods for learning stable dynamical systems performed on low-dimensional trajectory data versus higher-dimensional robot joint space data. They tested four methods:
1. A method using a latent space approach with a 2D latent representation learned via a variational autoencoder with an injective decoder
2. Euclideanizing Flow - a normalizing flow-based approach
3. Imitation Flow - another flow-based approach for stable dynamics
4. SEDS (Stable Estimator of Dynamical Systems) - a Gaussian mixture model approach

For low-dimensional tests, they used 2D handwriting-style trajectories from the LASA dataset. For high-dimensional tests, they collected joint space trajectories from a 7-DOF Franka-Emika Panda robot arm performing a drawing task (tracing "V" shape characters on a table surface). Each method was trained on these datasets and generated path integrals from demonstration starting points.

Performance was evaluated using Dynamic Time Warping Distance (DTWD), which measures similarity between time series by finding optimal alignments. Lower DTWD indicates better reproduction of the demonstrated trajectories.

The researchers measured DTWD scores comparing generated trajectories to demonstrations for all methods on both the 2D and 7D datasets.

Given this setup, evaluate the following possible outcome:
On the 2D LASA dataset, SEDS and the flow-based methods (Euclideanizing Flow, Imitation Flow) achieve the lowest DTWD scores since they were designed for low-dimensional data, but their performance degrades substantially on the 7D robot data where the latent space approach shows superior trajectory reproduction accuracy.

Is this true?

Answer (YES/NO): NO